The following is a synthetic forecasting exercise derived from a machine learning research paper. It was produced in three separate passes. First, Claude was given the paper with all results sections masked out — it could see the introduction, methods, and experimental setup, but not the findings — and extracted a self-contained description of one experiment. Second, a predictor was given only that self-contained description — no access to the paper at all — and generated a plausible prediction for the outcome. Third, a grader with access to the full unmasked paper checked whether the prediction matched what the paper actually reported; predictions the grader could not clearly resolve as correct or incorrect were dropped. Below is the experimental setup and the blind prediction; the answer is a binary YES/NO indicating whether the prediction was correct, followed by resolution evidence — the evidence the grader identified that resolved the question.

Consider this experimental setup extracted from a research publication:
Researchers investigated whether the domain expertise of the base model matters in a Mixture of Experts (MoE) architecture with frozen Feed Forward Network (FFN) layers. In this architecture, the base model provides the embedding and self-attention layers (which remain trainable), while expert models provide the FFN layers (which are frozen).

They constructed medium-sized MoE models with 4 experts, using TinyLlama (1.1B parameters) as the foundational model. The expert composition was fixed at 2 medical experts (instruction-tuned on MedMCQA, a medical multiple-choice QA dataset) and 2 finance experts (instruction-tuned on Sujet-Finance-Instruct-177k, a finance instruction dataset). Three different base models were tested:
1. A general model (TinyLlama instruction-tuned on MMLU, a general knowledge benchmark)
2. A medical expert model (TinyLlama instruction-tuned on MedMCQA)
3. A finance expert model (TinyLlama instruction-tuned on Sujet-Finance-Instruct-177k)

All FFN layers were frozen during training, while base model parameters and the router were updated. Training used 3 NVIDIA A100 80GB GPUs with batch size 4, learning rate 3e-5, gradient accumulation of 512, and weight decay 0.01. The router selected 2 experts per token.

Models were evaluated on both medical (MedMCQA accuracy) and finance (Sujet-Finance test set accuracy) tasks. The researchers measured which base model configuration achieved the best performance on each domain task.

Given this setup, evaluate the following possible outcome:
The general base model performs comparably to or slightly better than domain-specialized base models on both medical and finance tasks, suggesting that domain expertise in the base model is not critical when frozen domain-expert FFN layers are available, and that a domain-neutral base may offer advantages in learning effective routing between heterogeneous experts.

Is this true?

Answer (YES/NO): NO